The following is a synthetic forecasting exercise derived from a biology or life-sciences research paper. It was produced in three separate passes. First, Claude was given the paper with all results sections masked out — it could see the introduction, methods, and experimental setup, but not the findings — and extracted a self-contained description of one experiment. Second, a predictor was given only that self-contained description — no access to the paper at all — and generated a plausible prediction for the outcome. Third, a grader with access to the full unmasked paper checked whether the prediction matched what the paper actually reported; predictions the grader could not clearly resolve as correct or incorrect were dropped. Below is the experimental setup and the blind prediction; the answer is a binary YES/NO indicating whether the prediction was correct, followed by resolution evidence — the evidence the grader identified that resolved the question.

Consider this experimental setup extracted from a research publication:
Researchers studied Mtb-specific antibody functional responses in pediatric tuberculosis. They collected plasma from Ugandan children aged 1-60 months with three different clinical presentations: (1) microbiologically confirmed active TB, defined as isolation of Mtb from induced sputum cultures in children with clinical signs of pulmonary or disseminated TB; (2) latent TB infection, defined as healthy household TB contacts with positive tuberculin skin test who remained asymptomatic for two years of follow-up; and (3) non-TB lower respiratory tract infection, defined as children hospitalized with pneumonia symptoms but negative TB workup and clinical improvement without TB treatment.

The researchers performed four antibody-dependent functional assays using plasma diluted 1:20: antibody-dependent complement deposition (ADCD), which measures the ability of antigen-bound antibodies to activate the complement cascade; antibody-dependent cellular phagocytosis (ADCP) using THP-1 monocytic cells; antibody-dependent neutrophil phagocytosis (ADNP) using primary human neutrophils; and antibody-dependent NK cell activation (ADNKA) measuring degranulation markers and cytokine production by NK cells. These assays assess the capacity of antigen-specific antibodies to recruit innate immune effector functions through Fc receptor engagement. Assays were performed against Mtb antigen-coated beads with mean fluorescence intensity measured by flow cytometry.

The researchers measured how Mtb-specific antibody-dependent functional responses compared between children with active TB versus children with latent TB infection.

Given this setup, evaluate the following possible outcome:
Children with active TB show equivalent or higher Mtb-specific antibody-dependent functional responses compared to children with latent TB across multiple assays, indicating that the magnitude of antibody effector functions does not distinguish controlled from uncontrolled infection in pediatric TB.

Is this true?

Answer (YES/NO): NO